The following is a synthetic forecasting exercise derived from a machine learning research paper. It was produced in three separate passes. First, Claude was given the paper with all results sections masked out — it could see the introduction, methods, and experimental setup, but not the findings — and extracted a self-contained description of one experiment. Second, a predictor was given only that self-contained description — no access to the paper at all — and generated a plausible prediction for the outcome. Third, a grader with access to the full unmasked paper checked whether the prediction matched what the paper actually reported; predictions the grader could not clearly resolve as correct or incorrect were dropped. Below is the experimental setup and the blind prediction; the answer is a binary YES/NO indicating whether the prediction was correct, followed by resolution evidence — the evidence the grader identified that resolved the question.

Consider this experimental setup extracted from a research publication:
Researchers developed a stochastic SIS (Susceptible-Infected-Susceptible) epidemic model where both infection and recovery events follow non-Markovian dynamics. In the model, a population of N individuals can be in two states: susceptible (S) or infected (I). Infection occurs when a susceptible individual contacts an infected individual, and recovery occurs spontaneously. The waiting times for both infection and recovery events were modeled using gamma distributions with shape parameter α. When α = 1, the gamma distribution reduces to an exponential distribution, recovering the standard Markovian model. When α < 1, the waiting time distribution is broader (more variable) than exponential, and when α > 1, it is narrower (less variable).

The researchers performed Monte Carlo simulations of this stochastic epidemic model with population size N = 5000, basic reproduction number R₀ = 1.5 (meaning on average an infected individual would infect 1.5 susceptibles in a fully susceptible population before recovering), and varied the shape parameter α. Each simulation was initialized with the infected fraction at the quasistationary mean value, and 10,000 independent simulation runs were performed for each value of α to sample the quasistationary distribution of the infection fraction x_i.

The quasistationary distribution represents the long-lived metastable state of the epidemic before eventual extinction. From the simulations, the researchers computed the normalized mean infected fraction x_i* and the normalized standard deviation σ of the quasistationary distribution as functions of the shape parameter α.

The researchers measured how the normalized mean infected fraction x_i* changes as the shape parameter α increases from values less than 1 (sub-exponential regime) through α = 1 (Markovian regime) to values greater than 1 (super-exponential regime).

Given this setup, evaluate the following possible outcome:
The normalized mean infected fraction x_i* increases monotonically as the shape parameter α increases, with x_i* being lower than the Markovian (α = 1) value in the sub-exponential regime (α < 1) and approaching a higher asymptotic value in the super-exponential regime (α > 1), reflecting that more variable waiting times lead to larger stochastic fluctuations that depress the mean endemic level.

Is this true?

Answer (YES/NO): NO